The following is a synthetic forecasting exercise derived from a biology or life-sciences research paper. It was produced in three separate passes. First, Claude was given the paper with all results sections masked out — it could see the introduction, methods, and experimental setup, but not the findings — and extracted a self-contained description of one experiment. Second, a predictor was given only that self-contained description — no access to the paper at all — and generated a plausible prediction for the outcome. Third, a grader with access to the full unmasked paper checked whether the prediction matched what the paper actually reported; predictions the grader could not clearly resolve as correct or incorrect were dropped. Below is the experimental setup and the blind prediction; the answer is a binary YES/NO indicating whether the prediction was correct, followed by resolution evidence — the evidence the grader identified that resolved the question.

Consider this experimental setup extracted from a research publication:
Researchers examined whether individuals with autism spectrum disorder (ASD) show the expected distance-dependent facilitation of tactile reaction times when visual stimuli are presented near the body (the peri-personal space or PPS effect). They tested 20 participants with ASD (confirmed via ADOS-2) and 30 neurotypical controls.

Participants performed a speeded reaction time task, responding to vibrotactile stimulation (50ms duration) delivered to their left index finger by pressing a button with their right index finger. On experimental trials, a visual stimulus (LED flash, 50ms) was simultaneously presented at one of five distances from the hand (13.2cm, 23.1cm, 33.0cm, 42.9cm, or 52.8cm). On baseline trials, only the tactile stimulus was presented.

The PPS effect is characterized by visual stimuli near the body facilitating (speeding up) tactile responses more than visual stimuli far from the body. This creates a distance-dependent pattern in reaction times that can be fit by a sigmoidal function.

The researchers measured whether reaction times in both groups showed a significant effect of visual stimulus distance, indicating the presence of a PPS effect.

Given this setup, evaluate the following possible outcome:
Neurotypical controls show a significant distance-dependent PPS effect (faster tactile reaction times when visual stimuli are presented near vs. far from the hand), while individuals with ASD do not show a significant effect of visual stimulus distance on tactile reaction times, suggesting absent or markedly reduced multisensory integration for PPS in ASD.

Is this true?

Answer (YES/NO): NO